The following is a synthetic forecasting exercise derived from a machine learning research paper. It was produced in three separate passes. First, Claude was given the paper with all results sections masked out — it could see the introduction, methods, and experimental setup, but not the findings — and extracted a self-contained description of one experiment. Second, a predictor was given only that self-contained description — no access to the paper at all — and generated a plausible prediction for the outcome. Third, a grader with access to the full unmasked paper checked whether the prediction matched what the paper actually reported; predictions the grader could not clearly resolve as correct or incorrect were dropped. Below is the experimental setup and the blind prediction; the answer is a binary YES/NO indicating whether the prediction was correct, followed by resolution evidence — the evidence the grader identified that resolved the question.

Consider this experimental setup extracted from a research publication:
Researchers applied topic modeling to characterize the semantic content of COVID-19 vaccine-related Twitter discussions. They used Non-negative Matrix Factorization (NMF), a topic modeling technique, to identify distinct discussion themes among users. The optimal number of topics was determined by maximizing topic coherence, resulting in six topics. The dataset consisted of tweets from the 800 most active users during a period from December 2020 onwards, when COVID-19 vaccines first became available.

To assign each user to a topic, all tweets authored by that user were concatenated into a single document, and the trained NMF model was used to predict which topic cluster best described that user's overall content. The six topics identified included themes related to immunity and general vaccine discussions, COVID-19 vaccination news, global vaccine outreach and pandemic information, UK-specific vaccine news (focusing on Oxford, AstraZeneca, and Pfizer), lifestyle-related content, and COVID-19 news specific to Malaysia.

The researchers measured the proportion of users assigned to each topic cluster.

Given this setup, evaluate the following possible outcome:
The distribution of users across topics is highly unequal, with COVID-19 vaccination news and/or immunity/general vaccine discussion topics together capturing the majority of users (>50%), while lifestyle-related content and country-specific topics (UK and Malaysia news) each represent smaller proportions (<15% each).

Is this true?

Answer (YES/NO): YES